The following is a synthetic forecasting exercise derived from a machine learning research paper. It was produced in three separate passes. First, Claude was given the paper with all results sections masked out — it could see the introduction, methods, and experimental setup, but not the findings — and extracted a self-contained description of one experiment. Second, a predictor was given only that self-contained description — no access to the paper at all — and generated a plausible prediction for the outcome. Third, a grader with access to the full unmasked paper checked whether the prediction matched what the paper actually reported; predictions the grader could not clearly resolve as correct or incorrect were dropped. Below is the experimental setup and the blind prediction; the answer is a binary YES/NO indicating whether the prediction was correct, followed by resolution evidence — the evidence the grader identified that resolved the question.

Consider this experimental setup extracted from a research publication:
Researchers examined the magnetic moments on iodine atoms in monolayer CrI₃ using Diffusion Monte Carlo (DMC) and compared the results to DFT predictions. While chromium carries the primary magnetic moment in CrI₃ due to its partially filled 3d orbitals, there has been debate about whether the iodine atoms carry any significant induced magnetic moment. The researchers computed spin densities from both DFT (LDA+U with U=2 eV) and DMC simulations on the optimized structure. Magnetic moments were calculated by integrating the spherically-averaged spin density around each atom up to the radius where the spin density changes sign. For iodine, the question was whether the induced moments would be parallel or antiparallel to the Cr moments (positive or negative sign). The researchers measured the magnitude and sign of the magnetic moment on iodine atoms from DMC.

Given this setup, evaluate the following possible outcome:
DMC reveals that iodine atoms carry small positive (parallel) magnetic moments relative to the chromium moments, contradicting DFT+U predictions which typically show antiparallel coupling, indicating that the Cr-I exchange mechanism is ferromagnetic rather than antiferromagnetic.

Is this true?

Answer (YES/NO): NO